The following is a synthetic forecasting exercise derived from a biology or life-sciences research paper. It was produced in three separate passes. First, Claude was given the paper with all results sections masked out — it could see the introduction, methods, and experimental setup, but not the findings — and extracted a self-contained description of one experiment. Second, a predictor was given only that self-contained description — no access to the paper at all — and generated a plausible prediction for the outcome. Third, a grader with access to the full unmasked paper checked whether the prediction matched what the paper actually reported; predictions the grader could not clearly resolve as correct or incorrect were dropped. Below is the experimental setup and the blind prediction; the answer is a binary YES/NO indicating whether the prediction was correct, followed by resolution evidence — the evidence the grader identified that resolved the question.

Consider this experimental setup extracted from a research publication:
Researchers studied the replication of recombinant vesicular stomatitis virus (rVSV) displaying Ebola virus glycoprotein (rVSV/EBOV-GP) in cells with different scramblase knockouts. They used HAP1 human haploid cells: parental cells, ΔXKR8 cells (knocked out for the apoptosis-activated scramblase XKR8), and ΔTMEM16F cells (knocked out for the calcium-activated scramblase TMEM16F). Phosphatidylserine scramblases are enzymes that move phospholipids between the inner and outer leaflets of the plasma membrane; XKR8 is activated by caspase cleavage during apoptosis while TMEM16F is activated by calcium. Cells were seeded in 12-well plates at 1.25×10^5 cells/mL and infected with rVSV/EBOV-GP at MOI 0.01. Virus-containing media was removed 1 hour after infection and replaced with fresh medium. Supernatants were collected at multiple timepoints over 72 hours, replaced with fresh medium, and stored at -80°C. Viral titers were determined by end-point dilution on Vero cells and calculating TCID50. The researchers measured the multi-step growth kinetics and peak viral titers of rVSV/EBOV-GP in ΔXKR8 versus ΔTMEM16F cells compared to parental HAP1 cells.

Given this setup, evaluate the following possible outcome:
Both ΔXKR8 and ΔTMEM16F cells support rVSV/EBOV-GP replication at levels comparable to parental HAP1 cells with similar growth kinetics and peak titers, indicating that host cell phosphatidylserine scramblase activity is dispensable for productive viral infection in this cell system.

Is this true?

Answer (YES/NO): NO